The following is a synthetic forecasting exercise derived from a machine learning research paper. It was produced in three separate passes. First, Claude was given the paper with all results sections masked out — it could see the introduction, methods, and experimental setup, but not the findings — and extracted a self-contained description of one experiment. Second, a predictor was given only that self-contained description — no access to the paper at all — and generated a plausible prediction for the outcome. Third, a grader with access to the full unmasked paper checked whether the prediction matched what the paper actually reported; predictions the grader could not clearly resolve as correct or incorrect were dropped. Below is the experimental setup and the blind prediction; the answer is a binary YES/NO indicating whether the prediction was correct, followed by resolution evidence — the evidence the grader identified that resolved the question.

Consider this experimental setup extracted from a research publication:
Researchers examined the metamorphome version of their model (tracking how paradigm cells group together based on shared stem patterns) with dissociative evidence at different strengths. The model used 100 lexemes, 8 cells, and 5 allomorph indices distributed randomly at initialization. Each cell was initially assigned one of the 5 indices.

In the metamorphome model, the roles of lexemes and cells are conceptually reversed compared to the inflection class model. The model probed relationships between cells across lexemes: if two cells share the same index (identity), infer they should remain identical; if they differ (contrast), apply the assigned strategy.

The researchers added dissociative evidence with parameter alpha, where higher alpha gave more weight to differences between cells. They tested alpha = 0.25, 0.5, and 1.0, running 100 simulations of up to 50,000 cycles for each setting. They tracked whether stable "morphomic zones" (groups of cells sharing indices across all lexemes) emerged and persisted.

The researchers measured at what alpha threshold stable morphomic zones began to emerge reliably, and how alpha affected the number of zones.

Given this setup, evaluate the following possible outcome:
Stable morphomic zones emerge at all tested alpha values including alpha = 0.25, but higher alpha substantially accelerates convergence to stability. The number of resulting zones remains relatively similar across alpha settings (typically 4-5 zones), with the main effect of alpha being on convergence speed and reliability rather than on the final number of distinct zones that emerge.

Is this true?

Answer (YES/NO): NO